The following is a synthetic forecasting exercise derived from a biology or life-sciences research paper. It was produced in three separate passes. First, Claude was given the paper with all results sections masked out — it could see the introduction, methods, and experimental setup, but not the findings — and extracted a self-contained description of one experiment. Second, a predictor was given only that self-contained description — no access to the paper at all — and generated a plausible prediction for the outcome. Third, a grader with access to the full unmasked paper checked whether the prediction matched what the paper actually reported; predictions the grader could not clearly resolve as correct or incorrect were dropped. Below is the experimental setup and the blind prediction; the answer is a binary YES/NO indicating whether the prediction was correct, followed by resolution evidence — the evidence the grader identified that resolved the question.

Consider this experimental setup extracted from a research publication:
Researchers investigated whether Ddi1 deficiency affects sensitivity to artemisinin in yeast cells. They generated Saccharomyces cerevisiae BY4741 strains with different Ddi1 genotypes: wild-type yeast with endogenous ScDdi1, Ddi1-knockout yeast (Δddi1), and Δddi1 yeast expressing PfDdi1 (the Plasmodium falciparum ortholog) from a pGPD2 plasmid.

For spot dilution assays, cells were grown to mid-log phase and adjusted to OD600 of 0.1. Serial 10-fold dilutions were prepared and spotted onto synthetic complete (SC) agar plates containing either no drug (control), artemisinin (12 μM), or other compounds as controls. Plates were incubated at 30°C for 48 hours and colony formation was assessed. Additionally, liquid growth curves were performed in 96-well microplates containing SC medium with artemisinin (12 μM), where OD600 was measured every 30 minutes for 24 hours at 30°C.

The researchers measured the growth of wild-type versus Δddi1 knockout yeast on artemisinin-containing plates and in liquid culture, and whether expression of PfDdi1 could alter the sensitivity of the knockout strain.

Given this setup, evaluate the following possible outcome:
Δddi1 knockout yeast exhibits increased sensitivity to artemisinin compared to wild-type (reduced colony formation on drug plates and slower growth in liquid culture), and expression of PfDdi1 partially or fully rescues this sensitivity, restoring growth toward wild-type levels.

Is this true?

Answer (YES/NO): YES